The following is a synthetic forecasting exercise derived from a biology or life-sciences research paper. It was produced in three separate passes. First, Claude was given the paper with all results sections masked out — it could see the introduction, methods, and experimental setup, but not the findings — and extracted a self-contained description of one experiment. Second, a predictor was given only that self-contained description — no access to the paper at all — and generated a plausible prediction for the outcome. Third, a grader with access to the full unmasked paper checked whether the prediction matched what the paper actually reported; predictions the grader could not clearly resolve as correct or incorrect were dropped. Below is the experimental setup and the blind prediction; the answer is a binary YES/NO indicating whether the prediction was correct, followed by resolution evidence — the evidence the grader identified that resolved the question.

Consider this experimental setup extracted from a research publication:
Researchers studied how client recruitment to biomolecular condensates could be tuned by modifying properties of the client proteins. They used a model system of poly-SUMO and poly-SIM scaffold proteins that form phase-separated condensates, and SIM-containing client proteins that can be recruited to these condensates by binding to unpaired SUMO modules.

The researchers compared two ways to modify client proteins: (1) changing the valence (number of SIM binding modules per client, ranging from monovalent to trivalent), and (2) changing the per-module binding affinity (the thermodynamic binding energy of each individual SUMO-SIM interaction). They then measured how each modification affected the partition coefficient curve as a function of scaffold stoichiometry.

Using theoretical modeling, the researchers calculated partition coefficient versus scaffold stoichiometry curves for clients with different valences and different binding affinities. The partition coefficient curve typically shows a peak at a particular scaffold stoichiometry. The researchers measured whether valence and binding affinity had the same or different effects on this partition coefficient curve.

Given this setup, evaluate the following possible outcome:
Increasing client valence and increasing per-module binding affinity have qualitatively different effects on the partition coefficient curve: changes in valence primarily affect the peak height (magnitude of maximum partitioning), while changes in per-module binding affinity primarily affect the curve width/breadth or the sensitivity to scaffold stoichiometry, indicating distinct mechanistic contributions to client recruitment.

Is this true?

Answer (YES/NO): NO